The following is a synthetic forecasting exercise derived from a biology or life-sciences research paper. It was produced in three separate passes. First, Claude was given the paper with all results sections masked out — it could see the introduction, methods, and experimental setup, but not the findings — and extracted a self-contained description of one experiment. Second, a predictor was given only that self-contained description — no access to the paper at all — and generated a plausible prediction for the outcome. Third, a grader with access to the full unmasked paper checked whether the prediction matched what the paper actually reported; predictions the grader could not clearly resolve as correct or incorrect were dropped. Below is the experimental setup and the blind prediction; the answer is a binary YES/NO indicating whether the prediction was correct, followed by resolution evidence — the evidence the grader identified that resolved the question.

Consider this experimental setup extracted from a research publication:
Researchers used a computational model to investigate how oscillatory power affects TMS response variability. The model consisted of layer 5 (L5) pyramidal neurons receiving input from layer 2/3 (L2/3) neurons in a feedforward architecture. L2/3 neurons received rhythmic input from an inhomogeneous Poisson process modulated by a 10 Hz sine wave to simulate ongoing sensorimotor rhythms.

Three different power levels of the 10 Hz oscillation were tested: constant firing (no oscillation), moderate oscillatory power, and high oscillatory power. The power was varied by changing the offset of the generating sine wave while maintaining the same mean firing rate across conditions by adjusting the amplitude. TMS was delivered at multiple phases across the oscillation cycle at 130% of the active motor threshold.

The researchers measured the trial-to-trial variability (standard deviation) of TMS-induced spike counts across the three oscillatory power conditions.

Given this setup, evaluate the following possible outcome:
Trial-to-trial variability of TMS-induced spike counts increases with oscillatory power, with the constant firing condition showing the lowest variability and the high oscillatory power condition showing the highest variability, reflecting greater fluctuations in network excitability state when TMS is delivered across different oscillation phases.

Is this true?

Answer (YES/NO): YES